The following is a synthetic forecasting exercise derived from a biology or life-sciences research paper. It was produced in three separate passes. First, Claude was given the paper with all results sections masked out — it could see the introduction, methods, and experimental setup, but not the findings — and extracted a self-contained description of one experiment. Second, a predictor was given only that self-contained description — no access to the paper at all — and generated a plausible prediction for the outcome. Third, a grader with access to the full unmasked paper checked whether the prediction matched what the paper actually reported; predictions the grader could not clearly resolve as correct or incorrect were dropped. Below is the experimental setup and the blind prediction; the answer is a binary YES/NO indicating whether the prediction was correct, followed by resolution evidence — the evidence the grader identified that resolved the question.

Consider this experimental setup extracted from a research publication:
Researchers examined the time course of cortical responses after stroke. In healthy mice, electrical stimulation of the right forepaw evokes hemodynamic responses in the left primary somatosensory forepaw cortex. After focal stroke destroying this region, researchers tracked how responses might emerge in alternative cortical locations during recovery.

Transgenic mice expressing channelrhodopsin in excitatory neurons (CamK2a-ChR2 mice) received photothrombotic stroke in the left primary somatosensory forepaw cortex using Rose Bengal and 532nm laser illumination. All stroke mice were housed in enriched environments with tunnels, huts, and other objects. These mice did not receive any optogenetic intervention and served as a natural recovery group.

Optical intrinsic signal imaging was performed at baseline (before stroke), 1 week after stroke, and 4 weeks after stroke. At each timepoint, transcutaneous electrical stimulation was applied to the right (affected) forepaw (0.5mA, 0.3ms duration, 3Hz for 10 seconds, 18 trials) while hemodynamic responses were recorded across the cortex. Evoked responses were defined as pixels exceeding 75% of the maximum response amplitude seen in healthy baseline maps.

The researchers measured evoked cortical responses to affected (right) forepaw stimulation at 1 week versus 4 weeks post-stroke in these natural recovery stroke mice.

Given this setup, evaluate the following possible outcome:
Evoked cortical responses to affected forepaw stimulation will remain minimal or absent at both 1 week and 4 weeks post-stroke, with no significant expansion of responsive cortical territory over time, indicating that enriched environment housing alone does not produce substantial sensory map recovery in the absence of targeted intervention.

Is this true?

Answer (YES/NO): NO